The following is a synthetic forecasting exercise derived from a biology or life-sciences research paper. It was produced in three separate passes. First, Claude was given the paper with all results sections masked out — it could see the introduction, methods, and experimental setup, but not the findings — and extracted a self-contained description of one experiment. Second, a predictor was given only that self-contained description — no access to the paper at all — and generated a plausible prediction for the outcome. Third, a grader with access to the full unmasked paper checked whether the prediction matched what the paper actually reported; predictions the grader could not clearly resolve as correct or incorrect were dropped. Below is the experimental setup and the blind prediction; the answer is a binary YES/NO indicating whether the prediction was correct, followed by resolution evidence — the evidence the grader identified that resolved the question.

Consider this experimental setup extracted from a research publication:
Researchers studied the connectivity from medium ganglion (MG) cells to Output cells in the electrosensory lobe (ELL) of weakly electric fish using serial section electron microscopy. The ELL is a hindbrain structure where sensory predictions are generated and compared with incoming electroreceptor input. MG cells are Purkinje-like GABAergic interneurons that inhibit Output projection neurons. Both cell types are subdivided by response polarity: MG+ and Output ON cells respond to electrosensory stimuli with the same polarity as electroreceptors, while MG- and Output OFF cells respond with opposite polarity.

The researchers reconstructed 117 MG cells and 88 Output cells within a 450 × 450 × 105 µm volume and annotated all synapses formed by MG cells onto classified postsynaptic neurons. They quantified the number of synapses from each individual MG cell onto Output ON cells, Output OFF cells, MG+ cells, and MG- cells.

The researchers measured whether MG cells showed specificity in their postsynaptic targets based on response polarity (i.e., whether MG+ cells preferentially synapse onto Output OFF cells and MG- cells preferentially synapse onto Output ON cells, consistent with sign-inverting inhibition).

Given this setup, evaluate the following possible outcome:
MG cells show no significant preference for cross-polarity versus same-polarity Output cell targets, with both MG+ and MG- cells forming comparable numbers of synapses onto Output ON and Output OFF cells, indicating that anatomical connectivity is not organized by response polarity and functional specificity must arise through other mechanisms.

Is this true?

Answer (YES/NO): NO